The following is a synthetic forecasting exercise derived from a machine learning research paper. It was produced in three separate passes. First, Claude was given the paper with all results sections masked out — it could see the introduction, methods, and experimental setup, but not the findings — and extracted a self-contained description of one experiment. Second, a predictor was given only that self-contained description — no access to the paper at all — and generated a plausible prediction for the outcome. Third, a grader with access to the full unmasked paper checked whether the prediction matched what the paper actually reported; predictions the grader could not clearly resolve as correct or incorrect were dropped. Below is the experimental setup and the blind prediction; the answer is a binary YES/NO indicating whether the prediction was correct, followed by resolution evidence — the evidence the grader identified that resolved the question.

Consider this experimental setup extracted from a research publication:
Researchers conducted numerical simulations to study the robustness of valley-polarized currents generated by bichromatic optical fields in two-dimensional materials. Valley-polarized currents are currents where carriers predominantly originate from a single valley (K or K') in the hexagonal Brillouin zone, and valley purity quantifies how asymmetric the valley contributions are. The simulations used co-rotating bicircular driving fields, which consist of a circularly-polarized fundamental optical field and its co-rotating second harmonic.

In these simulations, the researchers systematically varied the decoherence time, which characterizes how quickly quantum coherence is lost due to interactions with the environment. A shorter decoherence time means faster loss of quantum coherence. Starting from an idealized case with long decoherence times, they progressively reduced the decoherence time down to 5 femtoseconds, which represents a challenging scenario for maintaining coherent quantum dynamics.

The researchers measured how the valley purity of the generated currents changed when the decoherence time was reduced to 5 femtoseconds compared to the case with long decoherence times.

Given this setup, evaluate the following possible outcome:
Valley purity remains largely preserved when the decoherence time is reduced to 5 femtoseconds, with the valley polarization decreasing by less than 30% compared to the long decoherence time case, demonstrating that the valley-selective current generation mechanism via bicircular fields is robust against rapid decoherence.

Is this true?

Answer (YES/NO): YES